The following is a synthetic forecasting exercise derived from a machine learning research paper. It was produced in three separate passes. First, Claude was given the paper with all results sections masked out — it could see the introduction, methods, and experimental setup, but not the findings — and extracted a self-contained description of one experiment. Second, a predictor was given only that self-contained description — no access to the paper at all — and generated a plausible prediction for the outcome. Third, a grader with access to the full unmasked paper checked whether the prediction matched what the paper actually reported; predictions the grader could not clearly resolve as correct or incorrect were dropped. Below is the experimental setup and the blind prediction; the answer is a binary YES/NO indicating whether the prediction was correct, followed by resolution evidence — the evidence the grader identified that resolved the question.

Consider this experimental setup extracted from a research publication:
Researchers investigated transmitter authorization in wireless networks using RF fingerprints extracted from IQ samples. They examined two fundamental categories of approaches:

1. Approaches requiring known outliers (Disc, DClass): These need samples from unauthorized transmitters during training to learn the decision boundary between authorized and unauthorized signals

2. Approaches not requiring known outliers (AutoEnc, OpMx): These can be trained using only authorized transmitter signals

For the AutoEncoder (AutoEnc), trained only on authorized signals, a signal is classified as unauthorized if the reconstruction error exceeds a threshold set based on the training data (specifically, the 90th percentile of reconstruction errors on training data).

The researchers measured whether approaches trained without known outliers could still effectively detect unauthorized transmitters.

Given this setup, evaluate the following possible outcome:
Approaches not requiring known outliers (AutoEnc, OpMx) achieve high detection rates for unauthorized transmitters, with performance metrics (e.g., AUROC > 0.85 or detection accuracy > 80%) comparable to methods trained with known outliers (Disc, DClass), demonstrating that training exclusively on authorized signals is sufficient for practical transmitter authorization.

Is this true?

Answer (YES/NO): NO